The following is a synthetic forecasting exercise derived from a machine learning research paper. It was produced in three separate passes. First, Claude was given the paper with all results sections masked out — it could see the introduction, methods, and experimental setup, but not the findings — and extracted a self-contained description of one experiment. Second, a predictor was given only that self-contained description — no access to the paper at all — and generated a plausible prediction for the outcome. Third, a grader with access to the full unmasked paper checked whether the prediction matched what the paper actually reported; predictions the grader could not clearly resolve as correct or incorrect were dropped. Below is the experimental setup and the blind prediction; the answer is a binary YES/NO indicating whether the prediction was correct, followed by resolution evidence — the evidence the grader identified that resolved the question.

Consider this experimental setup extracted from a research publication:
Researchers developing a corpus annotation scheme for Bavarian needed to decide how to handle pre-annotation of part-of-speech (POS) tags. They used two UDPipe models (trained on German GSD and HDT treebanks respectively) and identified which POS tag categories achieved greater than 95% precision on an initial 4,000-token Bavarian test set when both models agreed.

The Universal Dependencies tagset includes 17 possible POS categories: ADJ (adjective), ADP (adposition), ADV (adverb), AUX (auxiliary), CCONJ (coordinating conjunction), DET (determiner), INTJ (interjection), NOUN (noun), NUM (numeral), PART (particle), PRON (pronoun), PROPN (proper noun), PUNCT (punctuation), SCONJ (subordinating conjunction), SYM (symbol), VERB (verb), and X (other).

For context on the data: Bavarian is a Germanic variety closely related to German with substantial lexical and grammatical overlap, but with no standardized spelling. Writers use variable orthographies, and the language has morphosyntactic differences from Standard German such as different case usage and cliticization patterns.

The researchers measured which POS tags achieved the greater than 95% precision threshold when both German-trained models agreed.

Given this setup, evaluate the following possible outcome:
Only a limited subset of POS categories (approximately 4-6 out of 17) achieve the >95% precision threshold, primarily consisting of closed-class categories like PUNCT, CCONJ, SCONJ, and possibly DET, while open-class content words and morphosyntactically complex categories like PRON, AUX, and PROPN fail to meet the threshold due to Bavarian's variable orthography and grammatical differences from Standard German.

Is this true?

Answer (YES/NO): NO